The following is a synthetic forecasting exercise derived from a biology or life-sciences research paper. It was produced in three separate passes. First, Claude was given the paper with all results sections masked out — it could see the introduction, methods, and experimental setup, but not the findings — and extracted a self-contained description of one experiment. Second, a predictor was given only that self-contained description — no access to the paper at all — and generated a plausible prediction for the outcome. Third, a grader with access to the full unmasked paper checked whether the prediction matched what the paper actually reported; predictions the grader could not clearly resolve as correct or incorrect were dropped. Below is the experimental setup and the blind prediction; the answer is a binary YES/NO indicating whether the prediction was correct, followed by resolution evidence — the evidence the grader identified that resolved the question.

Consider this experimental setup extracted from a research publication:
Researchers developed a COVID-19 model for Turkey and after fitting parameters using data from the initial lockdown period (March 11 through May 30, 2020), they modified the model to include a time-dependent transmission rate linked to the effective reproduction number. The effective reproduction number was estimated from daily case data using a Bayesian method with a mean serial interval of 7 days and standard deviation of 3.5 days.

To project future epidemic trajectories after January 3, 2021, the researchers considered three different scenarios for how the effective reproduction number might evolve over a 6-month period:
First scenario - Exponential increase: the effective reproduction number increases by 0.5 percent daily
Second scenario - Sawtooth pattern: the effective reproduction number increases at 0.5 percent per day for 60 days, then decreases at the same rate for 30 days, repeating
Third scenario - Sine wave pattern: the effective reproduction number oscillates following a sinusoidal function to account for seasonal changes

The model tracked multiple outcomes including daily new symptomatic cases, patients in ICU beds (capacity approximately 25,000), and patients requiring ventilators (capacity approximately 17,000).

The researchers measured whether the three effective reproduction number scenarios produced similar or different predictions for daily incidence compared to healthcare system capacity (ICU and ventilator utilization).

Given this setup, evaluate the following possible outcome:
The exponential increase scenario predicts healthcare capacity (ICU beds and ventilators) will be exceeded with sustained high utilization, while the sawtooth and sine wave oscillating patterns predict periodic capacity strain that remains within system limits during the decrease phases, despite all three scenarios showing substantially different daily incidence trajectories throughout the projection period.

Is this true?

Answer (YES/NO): NO